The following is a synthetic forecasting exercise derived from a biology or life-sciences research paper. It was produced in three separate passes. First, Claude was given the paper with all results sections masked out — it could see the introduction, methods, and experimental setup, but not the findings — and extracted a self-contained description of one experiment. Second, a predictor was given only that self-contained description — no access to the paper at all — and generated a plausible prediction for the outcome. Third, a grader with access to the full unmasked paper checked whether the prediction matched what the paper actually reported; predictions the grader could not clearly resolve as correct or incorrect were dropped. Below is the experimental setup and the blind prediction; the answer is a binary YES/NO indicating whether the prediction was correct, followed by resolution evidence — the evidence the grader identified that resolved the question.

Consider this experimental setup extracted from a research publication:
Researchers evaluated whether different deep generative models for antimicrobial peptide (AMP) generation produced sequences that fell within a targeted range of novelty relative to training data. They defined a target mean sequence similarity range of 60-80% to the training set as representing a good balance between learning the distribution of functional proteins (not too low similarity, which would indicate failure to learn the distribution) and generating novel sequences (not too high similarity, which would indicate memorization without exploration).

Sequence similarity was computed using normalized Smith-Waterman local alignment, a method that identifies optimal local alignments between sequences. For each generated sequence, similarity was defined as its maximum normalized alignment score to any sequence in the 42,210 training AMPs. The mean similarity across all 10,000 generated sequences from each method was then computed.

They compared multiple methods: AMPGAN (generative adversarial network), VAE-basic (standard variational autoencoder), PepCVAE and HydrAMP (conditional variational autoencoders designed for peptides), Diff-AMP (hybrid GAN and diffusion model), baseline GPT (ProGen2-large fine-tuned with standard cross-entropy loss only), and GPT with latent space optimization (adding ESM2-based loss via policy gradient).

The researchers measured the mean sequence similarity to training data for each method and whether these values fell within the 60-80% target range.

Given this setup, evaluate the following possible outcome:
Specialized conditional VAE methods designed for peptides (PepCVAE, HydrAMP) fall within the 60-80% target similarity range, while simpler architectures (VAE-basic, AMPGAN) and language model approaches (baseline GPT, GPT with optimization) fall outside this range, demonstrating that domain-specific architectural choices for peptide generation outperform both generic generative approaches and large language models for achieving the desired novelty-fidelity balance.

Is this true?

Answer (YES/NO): NO